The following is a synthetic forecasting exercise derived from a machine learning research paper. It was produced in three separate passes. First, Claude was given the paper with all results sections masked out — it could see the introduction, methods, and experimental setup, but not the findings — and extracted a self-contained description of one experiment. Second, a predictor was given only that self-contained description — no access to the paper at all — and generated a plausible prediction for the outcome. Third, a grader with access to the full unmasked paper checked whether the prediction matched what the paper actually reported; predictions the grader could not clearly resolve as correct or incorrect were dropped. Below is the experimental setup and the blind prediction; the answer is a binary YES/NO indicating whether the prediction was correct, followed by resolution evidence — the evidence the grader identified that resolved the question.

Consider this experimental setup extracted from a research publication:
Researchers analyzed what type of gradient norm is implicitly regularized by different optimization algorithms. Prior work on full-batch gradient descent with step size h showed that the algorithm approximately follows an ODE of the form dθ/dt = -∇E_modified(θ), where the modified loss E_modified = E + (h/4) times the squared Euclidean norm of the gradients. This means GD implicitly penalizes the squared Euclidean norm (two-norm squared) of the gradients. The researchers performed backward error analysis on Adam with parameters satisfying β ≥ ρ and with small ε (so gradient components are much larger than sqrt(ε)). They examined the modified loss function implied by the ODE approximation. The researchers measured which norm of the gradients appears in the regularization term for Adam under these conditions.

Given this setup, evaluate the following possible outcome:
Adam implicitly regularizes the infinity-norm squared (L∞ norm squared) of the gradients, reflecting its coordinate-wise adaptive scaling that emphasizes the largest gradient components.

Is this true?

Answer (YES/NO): NO